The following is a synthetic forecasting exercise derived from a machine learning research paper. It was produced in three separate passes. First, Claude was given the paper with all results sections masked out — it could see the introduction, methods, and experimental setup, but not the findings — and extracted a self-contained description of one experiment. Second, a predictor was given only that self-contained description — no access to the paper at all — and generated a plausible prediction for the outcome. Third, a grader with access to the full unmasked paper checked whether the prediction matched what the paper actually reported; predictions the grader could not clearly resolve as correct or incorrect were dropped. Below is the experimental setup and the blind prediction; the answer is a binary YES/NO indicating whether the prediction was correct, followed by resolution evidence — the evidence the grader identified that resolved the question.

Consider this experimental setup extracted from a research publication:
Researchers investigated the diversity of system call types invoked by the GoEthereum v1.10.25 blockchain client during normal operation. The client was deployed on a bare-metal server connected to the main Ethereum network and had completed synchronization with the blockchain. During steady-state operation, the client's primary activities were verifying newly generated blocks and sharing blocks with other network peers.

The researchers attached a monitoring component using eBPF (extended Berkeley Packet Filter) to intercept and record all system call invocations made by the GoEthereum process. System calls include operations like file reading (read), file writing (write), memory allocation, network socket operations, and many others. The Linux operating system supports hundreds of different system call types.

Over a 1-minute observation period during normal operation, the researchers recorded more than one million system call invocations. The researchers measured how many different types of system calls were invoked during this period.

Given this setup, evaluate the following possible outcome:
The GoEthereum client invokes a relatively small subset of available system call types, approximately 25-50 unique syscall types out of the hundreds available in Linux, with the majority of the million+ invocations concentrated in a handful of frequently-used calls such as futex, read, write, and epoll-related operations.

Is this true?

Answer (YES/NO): YES